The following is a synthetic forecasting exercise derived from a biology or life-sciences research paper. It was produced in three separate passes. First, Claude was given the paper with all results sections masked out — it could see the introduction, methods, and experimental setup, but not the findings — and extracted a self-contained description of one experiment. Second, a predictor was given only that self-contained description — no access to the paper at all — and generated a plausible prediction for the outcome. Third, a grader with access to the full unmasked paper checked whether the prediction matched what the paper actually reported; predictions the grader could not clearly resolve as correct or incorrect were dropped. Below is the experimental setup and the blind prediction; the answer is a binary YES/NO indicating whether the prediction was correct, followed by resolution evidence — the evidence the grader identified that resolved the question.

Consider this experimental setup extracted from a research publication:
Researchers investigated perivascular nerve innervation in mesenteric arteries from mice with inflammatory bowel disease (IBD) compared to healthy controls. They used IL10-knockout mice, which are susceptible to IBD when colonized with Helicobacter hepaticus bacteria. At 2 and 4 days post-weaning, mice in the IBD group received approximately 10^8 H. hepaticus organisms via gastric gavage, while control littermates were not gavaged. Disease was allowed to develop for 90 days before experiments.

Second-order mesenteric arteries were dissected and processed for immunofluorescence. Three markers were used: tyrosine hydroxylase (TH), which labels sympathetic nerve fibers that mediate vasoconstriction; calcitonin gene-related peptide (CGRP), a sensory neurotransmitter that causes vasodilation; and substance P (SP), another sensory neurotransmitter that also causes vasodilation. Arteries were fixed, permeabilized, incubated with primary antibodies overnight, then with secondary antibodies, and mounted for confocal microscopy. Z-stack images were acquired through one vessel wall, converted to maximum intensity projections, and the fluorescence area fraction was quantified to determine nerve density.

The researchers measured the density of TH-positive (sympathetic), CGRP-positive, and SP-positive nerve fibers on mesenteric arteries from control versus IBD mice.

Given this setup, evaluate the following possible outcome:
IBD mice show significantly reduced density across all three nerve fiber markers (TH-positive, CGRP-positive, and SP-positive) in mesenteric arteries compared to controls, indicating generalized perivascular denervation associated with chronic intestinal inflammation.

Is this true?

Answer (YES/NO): NO